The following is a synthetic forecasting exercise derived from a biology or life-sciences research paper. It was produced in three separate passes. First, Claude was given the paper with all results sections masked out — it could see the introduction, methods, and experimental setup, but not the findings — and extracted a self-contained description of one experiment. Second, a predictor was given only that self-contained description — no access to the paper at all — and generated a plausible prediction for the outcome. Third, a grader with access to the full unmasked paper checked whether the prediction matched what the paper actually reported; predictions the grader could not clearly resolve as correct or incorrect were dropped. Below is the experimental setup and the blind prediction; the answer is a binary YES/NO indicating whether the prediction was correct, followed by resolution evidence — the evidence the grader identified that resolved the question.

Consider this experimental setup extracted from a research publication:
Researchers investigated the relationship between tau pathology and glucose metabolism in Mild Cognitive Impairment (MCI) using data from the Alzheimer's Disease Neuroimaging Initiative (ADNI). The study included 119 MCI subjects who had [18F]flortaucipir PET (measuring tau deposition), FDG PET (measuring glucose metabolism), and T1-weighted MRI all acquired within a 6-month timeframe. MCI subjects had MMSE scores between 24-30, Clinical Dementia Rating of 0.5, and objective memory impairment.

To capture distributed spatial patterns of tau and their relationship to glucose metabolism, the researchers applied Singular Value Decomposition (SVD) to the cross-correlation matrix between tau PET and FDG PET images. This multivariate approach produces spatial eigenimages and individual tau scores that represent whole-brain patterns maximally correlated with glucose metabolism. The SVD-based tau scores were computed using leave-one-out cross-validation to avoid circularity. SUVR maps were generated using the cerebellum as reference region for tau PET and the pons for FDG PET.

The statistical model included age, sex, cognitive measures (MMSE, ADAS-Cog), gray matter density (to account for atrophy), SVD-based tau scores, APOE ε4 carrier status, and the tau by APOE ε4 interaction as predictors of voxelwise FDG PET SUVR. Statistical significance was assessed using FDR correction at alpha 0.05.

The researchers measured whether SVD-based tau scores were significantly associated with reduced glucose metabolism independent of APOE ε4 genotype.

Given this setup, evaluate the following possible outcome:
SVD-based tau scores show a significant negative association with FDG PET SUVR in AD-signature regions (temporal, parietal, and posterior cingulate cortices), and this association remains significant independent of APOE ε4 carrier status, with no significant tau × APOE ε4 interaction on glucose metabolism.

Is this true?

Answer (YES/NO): YES